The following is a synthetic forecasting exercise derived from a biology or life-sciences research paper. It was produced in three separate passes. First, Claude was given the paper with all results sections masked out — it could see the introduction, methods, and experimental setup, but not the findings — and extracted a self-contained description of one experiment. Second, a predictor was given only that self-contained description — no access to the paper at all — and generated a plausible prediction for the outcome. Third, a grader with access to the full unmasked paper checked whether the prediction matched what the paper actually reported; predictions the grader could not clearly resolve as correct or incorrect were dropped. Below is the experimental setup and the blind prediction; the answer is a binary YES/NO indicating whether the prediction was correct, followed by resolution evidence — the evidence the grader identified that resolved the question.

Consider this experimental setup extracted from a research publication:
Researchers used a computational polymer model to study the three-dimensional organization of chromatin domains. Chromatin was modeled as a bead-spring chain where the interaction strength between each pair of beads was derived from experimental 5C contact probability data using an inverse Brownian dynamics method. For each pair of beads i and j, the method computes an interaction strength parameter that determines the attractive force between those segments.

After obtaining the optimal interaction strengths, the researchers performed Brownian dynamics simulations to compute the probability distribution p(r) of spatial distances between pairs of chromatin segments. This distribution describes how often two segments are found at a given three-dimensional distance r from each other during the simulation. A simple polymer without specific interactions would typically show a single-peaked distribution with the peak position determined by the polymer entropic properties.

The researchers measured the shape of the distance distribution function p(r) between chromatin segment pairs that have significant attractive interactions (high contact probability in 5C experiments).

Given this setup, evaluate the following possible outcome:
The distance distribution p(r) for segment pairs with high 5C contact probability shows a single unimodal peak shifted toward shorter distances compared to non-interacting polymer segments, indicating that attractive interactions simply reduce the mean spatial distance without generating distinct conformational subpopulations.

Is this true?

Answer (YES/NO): NO